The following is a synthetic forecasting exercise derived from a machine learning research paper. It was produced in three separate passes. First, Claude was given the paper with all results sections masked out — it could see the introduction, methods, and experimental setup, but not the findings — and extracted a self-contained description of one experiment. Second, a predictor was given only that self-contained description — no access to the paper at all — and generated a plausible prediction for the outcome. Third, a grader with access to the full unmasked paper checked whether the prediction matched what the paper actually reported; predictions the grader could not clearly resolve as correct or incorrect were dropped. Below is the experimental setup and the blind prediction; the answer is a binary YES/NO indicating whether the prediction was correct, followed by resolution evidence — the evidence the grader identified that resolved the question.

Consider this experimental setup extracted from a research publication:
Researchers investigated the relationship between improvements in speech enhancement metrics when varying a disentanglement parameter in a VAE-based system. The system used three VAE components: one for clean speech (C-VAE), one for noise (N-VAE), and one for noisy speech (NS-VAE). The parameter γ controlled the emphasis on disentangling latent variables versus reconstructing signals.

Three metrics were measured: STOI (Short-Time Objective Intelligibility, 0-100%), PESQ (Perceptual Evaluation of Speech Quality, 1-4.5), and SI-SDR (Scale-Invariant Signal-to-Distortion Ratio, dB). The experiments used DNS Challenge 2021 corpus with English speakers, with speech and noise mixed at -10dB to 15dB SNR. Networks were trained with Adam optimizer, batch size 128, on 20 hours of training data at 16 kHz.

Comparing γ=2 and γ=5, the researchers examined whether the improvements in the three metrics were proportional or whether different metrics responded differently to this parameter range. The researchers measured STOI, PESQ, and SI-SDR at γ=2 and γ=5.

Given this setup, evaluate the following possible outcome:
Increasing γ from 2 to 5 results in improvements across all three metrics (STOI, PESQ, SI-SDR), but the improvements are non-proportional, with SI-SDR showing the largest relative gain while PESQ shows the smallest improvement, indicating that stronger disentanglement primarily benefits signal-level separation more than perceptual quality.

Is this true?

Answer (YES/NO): NO